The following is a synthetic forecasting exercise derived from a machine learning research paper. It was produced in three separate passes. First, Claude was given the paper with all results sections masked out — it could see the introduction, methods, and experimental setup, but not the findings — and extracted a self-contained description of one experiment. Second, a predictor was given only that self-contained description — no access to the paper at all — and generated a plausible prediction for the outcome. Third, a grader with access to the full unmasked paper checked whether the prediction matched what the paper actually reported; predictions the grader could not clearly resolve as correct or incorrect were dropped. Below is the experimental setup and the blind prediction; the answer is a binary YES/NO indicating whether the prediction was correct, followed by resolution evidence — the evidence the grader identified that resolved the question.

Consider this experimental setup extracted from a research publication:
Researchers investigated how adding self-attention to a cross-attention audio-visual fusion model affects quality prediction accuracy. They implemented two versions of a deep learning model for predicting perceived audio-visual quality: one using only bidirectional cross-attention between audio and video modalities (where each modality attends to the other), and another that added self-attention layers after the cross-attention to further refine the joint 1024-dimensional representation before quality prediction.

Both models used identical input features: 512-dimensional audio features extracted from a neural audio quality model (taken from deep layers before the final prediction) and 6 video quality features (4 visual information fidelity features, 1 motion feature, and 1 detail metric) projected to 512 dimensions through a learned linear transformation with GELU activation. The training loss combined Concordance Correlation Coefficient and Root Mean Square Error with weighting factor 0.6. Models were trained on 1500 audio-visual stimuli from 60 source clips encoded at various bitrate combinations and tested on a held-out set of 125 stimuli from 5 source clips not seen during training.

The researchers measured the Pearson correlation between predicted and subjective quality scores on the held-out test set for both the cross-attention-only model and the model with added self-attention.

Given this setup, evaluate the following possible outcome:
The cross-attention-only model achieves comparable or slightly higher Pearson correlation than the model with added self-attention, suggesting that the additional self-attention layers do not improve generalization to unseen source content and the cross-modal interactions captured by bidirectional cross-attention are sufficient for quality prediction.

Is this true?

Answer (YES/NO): NO